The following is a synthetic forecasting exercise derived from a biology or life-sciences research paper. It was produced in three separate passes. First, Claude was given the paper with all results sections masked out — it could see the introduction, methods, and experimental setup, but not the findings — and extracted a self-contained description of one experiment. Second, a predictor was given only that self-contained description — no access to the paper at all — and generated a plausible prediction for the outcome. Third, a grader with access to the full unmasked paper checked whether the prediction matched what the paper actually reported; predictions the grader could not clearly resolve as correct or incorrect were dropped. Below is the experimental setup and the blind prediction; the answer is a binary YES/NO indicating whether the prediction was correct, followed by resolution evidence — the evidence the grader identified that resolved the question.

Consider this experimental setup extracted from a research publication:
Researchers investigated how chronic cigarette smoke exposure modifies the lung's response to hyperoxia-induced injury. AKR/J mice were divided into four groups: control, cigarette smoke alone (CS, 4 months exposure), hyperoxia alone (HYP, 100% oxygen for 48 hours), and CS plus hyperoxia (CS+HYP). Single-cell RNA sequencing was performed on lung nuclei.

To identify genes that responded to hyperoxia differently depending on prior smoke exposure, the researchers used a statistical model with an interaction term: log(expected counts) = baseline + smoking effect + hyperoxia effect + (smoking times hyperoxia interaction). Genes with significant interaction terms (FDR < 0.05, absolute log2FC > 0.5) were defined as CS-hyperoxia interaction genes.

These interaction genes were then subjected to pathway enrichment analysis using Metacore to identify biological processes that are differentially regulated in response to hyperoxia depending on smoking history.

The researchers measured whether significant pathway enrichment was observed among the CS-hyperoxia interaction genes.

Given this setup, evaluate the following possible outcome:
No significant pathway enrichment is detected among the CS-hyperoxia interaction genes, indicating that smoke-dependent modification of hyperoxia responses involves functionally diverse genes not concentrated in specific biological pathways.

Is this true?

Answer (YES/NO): NO